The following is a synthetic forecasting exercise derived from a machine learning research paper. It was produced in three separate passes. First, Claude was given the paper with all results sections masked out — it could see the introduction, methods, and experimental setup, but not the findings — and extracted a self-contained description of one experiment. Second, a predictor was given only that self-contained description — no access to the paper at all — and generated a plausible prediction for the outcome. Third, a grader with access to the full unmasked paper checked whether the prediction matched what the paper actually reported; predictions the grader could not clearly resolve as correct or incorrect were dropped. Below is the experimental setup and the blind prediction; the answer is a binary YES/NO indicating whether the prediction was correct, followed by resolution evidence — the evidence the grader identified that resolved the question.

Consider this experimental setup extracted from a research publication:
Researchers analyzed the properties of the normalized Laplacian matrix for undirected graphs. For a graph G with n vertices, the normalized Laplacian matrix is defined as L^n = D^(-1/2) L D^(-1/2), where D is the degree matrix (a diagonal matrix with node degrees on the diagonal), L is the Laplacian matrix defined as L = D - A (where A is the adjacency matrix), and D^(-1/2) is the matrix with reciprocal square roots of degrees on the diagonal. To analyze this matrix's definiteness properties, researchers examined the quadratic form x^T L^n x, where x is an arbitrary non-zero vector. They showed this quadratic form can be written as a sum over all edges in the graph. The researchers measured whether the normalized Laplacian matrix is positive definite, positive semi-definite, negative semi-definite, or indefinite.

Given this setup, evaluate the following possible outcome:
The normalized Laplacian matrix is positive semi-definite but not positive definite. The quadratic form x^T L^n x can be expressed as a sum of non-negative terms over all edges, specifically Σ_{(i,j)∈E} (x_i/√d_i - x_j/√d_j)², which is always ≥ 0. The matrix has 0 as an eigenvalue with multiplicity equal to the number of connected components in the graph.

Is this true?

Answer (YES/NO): NO